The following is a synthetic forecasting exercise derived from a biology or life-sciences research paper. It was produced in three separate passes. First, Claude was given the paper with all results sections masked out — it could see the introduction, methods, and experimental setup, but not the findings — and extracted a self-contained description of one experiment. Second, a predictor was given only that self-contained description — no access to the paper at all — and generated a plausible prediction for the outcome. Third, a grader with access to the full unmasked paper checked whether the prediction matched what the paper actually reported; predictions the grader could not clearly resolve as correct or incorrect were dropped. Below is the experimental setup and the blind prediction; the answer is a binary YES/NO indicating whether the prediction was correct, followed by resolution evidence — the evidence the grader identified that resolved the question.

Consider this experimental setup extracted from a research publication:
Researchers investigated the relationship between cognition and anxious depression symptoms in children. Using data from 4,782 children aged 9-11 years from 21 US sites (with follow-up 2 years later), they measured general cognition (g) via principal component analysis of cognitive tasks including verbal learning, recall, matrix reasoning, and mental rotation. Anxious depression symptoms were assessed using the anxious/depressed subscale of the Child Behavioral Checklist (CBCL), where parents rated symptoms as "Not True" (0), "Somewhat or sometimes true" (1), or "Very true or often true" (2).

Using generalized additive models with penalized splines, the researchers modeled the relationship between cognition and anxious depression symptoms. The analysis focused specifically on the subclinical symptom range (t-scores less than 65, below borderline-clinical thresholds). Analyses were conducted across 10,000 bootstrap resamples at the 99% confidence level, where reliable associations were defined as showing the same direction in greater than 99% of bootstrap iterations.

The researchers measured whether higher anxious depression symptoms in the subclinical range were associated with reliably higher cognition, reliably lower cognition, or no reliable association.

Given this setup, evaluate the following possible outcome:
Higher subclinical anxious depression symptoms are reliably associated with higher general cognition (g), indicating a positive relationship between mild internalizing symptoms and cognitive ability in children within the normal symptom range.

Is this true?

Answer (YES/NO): YES